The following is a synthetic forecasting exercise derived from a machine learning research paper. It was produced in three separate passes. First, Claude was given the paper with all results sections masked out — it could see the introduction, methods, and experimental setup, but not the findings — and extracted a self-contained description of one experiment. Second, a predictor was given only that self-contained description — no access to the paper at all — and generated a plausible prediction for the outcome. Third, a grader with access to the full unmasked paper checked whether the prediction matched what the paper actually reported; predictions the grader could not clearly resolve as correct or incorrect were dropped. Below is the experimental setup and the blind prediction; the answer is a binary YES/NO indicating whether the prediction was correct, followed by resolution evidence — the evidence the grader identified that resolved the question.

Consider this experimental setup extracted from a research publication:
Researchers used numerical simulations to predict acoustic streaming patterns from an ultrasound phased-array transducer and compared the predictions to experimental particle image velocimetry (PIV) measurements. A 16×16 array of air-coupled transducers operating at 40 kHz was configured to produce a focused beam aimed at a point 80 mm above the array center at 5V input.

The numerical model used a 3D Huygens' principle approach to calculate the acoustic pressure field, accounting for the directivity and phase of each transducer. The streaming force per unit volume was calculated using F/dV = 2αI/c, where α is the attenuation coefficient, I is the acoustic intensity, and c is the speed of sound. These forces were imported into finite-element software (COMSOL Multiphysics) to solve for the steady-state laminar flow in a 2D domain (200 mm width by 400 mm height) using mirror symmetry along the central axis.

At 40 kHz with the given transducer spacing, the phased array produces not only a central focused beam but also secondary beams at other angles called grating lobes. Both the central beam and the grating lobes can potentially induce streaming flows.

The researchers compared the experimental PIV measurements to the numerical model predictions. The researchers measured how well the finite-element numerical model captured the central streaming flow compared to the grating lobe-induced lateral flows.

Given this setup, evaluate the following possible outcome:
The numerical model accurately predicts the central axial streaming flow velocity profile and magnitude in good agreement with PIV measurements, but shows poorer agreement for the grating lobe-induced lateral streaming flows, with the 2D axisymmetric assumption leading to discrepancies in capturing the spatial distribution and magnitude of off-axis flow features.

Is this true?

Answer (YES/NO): YES